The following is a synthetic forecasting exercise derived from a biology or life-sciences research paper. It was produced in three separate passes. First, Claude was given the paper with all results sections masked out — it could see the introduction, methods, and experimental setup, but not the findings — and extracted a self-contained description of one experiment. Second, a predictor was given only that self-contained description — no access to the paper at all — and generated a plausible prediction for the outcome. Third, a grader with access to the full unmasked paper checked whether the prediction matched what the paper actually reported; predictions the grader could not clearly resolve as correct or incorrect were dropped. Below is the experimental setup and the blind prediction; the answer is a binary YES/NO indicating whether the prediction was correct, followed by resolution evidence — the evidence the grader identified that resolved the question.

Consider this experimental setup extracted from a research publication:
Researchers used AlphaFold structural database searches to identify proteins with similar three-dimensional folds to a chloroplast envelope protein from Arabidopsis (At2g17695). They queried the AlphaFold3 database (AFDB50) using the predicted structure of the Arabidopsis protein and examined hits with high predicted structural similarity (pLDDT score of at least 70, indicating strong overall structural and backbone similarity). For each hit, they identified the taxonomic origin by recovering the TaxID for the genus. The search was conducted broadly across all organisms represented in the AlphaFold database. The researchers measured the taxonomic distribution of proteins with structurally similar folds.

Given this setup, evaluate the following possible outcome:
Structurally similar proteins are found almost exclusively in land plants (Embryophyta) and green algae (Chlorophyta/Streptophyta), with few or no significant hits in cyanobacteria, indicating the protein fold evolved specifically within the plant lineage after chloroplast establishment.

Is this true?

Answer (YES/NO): NO